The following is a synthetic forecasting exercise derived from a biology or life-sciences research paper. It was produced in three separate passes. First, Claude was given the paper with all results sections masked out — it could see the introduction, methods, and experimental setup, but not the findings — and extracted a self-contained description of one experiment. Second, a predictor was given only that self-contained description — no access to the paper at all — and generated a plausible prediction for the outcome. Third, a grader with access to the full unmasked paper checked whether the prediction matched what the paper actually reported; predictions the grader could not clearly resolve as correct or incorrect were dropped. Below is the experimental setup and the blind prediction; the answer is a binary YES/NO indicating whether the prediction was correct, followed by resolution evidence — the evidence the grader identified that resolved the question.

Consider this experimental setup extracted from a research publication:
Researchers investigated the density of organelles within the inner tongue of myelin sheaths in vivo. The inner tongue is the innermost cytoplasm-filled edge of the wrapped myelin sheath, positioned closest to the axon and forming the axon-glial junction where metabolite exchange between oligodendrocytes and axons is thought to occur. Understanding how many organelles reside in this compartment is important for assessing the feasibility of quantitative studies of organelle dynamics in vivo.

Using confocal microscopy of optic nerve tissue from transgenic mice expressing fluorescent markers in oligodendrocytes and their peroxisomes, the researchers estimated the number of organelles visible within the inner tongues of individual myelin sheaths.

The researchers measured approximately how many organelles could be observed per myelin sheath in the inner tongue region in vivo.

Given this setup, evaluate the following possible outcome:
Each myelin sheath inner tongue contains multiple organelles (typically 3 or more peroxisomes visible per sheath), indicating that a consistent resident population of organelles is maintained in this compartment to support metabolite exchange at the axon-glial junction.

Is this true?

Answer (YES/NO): NO